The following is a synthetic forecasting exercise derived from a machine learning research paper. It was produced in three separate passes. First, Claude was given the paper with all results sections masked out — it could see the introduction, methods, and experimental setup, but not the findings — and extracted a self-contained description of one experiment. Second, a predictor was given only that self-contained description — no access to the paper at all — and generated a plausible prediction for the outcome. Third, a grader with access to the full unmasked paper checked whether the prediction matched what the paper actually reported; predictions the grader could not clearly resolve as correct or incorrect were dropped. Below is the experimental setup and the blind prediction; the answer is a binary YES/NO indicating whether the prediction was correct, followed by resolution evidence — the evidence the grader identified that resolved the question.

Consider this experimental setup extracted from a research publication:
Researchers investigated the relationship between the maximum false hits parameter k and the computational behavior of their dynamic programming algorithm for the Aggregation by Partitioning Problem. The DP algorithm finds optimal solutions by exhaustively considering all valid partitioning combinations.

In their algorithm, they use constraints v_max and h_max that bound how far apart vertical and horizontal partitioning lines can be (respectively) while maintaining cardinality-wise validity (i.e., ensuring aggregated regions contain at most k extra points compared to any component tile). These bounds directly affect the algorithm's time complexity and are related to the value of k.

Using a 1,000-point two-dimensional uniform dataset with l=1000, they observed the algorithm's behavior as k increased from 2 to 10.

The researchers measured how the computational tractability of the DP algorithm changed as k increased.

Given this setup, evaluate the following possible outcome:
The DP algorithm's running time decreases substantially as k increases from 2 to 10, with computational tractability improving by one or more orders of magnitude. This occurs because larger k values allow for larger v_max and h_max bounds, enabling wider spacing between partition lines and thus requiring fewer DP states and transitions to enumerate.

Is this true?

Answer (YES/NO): NO